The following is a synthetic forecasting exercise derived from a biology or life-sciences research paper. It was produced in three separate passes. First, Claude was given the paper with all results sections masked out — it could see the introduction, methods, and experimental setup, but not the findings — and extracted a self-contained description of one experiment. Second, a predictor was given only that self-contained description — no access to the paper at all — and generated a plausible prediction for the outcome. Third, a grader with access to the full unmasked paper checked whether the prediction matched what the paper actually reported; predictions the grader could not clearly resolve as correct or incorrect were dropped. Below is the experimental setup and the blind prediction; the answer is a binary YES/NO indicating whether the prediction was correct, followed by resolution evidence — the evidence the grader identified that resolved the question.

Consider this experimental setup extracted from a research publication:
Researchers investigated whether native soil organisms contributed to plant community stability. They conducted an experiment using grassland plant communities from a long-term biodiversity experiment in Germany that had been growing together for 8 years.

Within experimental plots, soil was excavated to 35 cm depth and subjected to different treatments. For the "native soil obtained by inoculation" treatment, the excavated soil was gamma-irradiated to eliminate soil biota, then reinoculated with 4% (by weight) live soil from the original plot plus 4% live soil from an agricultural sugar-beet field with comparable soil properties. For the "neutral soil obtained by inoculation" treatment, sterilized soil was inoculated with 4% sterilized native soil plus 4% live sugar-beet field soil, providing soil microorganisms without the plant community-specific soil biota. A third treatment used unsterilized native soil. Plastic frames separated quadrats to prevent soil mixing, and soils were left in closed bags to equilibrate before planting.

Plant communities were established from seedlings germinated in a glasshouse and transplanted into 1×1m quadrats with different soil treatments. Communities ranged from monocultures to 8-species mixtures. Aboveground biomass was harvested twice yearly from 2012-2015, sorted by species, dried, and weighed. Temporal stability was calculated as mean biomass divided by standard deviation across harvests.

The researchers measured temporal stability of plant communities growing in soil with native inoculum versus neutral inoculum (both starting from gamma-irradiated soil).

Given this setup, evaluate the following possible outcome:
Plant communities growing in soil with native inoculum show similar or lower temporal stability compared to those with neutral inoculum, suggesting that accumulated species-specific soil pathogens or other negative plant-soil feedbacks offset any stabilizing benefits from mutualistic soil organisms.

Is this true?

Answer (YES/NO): YES